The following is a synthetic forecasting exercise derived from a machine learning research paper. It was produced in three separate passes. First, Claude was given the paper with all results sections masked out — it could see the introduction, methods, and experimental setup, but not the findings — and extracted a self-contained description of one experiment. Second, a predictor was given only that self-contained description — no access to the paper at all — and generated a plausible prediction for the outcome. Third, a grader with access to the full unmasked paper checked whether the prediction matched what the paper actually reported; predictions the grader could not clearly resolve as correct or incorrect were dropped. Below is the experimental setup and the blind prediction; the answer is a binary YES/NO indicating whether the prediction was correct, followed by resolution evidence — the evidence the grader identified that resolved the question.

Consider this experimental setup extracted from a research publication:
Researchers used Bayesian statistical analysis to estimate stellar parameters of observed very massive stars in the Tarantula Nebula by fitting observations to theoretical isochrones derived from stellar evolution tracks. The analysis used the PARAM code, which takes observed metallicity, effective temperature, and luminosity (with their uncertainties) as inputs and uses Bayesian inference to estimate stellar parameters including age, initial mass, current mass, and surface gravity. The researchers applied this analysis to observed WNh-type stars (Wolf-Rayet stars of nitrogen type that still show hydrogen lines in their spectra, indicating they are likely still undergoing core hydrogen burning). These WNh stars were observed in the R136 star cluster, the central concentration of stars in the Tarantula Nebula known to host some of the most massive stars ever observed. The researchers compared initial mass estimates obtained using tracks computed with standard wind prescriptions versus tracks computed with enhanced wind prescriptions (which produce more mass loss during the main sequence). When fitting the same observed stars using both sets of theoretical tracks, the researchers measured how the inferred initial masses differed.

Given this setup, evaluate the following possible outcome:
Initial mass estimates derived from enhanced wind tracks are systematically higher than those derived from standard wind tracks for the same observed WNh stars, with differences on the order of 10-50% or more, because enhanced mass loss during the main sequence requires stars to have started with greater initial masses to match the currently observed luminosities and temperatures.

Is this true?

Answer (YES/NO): YES